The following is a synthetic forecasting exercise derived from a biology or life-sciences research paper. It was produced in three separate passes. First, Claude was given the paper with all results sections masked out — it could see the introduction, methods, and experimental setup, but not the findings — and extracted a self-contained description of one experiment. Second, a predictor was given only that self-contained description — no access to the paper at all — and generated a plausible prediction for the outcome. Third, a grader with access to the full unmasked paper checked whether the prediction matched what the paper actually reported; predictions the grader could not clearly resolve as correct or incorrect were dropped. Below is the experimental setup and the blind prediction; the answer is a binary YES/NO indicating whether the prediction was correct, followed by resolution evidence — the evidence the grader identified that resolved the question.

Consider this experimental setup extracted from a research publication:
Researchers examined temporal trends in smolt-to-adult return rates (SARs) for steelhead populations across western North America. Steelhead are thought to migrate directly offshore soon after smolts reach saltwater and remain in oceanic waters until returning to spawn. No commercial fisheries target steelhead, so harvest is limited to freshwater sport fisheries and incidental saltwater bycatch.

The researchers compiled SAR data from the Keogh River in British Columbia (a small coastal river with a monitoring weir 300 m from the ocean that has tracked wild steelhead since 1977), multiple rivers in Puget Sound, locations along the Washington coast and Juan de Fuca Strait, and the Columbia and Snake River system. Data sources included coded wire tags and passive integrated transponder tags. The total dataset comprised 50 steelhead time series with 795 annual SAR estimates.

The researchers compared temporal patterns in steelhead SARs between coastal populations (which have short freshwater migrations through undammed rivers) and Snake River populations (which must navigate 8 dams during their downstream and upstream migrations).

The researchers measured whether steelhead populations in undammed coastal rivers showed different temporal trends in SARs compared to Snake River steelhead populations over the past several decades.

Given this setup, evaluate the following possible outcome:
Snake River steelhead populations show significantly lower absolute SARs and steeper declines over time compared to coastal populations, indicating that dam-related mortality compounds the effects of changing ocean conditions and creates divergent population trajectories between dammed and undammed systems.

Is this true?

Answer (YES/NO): NO